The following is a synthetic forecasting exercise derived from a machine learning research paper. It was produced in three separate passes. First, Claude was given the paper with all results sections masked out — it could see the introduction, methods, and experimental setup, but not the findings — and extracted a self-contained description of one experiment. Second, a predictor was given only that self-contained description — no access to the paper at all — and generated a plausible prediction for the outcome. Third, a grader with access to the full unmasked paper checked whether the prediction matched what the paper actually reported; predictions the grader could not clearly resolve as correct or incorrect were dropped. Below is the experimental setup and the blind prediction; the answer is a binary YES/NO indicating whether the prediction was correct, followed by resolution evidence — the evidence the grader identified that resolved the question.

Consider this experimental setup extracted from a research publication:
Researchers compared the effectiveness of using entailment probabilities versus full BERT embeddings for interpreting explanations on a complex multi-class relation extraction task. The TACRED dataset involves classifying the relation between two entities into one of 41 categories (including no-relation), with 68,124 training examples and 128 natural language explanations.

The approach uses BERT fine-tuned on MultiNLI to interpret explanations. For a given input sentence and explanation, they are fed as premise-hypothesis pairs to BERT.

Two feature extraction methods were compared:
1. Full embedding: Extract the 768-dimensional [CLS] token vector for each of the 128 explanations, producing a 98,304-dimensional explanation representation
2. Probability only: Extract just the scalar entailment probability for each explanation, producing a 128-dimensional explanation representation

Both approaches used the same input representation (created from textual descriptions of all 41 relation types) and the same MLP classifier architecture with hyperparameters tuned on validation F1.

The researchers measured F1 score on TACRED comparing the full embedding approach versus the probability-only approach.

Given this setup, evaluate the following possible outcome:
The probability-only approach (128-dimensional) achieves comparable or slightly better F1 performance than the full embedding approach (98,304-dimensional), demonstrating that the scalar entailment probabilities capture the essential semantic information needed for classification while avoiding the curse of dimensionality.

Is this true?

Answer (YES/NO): NO